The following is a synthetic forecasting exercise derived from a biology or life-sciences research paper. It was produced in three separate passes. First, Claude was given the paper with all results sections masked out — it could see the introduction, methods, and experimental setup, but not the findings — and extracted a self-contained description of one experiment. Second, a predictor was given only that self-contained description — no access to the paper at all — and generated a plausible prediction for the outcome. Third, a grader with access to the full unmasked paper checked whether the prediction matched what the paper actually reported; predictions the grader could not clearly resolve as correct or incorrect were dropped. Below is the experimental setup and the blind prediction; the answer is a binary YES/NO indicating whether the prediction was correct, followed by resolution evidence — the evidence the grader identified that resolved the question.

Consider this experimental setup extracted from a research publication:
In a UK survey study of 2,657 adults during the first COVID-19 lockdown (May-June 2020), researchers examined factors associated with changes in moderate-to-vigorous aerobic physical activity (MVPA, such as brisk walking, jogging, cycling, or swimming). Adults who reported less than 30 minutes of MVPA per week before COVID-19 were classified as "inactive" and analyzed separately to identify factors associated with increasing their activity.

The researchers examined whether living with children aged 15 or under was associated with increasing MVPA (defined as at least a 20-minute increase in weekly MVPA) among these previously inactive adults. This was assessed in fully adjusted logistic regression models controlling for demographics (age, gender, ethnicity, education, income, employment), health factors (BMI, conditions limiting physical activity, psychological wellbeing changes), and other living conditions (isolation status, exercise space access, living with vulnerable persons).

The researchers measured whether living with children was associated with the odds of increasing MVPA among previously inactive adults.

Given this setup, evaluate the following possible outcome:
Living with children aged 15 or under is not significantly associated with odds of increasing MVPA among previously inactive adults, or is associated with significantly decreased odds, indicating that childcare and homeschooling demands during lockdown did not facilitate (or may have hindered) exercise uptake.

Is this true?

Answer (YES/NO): NO